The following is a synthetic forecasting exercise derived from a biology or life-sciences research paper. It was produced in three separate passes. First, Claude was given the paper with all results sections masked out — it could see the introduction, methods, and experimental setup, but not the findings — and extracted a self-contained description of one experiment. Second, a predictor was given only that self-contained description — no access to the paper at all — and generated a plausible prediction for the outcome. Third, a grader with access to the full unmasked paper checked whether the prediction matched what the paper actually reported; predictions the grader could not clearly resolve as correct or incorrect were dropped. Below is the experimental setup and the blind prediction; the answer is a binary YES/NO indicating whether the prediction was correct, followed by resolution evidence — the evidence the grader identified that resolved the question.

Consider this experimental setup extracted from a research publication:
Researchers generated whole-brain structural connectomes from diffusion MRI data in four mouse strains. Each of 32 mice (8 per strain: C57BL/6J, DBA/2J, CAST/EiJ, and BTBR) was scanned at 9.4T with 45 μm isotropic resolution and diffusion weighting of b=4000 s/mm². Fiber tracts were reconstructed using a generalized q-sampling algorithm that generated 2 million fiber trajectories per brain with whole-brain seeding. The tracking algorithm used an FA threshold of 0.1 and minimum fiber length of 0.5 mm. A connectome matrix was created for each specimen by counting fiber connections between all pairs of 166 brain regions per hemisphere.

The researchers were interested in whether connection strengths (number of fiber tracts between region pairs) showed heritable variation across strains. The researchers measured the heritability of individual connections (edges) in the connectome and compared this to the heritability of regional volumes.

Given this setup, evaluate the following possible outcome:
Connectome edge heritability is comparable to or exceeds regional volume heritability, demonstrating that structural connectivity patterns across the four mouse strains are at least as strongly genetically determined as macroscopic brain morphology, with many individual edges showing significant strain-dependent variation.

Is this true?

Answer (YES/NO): NO